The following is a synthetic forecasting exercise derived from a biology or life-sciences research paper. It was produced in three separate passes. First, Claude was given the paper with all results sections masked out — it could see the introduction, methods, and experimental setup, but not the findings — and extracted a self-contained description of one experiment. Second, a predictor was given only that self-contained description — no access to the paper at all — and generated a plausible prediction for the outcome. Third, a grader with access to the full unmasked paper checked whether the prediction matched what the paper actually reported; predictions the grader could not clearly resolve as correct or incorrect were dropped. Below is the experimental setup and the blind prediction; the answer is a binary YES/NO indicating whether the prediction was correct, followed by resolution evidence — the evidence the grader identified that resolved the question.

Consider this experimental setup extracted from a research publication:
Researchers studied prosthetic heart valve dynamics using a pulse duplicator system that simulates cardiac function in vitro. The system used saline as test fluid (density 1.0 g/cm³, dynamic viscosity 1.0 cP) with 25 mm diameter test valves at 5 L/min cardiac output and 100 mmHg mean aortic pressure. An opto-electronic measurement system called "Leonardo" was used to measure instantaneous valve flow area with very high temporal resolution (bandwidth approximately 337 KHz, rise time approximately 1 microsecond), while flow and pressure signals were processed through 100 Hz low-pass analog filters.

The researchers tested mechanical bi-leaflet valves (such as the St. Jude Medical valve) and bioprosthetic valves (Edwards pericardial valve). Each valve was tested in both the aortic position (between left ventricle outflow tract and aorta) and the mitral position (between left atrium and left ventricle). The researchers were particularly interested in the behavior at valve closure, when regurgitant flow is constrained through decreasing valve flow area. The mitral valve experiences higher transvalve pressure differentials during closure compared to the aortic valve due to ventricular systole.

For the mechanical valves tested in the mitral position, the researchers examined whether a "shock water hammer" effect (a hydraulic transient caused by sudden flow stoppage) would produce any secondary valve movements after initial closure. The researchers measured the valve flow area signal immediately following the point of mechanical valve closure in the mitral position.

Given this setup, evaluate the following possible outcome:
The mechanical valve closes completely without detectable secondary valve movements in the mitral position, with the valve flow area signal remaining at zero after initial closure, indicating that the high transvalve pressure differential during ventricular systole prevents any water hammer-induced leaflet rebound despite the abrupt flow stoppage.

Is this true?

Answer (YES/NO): NO